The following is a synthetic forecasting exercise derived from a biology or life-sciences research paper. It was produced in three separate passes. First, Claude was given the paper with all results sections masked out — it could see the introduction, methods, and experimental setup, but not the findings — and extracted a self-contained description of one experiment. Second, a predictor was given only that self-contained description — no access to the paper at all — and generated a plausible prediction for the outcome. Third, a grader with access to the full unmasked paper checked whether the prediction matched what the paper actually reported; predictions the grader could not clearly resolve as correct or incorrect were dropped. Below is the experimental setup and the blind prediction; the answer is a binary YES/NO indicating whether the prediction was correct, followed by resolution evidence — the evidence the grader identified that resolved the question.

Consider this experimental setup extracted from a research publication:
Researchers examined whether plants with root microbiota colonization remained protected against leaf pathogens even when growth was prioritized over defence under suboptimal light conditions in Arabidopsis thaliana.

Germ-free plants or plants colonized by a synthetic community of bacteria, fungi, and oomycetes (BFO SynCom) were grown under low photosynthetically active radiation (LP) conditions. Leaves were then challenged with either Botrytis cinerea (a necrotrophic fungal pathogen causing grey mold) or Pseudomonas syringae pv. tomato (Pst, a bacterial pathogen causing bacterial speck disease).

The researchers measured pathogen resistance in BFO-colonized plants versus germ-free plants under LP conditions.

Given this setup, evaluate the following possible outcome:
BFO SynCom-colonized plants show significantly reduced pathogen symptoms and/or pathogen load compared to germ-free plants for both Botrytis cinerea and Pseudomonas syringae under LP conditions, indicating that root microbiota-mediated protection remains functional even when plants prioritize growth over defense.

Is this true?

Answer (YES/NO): YES